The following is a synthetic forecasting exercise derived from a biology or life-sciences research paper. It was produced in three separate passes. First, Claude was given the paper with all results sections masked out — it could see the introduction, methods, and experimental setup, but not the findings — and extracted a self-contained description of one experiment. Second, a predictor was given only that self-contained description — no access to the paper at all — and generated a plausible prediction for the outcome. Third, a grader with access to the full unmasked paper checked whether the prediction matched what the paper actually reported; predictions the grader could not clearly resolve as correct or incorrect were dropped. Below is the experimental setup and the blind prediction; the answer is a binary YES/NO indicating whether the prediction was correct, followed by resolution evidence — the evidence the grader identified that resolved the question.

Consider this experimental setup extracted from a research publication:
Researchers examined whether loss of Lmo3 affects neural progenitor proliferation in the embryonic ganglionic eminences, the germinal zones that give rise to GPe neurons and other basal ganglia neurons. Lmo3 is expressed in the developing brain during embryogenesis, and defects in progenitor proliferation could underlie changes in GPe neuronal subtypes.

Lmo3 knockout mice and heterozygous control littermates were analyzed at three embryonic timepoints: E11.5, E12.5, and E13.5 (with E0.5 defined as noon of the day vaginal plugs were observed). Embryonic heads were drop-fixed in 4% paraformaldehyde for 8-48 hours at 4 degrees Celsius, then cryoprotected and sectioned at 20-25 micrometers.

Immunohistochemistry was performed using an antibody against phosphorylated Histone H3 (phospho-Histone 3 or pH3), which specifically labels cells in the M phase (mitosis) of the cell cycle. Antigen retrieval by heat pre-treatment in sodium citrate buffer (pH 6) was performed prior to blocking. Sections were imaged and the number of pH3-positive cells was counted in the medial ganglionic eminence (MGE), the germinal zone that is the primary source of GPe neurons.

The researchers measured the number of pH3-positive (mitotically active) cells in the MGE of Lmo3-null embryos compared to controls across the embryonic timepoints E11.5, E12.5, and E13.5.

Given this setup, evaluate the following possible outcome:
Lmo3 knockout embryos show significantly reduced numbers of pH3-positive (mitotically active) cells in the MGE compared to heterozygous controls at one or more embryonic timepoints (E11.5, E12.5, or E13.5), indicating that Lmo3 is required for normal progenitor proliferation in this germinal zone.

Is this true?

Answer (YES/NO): NO